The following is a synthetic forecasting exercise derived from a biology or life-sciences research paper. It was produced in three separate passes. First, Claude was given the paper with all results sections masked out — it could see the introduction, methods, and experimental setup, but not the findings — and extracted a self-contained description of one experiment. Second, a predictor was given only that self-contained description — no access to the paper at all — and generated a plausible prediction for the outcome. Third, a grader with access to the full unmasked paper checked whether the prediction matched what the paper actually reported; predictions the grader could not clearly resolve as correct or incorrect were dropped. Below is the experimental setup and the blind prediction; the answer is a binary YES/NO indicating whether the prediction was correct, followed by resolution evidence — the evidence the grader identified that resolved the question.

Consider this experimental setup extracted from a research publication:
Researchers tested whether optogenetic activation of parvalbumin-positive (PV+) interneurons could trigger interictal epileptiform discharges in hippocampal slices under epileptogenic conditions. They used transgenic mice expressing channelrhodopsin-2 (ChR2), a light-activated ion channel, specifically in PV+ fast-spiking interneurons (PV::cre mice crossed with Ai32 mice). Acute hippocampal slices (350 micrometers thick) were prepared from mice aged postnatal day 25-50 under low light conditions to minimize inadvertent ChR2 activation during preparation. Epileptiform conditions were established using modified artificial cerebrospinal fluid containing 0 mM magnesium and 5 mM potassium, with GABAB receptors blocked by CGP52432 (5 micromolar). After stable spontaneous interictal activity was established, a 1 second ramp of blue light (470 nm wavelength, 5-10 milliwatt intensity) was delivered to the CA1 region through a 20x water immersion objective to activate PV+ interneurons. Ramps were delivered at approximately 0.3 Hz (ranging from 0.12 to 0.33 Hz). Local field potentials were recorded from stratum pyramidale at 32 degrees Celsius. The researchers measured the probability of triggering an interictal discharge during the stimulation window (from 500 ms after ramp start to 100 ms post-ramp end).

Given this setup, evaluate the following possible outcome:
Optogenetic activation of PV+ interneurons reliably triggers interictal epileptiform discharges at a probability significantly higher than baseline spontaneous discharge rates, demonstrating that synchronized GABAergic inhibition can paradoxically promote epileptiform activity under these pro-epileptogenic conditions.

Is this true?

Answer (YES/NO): NO